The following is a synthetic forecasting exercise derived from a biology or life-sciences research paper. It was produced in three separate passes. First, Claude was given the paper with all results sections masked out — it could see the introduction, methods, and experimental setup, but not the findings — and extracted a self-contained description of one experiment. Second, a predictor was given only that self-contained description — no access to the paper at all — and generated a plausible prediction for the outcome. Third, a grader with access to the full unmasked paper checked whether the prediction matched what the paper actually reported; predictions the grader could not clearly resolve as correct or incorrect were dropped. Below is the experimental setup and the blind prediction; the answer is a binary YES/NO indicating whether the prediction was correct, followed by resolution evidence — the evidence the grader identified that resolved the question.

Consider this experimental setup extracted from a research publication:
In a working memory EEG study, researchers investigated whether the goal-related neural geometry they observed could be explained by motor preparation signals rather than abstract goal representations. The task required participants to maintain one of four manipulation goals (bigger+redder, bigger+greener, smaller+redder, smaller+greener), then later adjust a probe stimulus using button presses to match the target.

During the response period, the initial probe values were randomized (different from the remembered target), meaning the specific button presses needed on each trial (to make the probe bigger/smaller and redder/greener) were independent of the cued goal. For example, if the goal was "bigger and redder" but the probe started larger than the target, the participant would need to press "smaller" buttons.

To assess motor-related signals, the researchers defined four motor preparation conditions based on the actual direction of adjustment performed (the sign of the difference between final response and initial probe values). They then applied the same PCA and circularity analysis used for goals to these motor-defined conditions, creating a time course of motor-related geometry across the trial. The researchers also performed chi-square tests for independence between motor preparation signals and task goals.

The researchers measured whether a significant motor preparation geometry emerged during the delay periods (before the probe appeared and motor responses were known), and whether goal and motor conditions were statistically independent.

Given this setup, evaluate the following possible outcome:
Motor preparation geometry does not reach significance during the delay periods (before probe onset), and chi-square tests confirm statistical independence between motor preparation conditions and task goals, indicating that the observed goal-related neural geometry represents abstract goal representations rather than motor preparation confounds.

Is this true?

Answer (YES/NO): NO